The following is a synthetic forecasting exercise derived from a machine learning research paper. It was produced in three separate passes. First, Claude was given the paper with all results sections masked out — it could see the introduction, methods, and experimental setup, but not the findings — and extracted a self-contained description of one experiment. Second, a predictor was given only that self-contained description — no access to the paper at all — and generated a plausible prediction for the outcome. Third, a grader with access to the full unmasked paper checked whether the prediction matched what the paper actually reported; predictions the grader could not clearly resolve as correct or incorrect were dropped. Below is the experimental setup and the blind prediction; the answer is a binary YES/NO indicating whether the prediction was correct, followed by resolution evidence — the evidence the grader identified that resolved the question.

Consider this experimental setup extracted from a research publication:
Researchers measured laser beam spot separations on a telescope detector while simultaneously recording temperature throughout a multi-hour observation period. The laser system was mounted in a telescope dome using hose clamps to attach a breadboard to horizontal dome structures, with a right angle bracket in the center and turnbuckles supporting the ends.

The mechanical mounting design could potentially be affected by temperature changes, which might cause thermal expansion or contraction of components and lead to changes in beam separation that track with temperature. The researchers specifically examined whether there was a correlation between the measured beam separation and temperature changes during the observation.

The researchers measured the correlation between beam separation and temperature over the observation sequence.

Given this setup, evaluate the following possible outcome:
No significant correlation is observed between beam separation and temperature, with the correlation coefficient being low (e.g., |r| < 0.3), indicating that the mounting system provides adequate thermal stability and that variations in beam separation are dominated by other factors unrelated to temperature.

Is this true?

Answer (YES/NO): YES